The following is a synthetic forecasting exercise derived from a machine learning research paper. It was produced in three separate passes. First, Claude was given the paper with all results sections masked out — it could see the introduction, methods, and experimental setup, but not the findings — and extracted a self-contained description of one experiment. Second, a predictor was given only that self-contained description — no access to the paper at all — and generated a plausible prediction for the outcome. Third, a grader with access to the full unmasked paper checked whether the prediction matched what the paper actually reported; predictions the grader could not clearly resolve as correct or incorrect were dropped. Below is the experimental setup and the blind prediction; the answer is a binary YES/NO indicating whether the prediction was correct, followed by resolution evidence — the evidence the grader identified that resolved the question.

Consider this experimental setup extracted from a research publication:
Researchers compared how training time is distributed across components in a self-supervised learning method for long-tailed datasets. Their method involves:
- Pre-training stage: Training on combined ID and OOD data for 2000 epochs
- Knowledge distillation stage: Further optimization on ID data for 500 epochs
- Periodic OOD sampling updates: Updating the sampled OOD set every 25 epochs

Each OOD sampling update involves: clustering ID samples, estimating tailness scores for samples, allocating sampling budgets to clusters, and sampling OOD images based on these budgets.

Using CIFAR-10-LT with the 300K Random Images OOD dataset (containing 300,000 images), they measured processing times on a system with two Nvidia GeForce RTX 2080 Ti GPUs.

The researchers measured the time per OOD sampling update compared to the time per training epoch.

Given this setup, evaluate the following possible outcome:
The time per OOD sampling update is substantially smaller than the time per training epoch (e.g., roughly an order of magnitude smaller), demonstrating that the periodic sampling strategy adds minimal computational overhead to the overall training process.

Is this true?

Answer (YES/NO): NO